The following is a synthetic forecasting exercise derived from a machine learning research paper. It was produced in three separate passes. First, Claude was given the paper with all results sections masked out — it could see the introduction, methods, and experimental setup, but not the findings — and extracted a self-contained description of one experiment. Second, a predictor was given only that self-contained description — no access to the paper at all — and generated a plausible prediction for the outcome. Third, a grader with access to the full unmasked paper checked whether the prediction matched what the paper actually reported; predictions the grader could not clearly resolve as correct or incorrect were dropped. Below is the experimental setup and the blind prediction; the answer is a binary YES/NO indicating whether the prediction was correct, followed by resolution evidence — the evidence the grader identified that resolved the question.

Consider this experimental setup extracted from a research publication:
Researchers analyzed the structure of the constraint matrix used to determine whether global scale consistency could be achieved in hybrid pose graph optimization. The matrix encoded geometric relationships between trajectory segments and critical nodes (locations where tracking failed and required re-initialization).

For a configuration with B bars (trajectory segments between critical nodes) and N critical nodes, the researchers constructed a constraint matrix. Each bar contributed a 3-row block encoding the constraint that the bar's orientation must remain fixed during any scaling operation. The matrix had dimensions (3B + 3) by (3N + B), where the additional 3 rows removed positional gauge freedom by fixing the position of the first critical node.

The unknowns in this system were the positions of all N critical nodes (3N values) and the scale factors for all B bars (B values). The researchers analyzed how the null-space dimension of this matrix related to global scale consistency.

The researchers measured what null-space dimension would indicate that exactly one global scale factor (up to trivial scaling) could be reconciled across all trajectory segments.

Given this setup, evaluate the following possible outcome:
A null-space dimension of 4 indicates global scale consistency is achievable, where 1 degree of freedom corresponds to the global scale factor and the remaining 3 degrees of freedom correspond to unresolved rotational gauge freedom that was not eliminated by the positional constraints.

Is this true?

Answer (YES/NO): NO